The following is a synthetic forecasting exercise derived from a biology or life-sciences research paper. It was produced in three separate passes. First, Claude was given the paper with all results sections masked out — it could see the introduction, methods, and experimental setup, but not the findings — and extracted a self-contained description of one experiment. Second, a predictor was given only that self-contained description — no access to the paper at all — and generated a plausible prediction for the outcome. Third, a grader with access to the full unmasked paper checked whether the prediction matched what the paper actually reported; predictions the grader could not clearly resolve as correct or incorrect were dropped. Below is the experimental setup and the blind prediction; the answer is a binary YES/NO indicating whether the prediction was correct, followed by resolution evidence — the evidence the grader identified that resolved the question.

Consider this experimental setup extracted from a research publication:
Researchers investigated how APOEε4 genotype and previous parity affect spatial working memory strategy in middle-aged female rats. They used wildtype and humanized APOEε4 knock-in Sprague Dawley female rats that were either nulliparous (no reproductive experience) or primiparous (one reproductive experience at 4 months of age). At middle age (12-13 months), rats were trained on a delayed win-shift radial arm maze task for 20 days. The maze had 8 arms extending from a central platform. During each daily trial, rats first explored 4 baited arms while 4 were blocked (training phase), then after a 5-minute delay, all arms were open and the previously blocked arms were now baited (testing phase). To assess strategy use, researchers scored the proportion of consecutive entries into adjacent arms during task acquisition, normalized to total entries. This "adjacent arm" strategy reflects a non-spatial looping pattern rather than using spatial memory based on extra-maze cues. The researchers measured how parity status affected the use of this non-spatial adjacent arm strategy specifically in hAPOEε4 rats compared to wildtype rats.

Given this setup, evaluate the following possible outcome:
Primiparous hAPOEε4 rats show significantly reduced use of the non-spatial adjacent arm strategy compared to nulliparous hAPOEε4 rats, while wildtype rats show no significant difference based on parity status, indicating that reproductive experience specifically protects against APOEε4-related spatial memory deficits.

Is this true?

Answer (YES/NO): NO